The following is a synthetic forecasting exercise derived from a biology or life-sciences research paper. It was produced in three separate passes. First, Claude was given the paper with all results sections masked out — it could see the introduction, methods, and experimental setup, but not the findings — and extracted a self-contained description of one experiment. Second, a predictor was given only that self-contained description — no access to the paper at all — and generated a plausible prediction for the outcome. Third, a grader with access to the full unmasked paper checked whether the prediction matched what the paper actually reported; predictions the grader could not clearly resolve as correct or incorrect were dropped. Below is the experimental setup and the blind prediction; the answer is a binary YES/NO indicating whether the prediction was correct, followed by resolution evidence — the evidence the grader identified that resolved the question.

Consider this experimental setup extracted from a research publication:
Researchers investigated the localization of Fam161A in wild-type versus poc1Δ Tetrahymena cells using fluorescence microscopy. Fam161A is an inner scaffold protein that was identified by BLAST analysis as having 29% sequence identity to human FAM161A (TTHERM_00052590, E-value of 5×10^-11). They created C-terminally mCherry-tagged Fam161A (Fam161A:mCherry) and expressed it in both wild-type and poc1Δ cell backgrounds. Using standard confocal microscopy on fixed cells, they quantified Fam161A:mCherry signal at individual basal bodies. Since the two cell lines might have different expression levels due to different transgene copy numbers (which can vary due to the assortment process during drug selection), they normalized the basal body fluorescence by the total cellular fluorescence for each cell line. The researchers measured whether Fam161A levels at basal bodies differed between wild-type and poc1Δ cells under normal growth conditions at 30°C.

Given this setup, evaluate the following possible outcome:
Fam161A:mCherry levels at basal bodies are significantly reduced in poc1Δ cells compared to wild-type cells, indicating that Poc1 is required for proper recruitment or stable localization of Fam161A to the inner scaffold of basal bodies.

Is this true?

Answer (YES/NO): YES